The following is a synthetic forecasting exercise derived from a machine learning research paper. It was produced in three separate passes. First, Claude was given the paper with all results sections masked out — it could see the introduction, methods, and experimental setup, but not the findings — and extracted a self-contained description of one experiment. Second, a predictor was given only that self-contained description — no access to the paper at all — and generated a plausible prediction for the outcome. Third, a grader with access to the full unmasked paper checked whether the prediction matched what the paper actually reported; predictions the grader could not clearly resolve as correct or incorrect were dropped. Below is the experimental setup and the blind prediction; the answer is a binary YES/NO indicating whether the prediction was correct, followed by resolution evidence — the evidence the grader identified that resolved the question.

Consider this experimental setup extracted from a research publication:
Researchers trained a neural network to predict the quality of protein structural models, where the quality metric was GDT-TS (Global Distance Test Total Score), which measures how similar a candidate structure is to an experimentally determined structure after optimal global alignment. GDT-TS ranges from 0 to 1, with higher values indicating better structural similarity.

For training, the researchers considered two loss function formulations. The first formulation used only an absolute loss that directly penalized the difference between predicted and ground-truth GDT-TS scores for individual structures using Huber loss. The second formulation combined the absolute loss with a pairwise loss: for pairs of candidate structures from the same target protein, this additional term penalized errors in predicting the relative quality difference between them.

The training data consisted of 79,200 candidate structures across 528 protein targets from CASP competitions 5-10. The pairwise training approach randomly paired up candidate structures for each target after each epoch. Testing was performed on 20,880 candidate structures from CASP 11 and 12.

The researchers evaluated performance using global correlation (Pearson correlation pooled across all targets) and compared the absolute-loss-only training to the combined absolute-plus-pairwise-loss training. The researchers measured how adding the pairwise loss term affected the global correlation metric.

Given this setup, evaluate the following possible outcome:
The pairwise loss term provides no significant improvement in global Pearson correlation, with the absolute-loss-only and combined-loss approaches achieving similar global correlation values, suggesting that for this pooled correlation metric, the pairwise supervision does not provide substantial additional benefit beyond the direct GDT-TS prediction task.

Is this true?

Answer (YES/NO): NO